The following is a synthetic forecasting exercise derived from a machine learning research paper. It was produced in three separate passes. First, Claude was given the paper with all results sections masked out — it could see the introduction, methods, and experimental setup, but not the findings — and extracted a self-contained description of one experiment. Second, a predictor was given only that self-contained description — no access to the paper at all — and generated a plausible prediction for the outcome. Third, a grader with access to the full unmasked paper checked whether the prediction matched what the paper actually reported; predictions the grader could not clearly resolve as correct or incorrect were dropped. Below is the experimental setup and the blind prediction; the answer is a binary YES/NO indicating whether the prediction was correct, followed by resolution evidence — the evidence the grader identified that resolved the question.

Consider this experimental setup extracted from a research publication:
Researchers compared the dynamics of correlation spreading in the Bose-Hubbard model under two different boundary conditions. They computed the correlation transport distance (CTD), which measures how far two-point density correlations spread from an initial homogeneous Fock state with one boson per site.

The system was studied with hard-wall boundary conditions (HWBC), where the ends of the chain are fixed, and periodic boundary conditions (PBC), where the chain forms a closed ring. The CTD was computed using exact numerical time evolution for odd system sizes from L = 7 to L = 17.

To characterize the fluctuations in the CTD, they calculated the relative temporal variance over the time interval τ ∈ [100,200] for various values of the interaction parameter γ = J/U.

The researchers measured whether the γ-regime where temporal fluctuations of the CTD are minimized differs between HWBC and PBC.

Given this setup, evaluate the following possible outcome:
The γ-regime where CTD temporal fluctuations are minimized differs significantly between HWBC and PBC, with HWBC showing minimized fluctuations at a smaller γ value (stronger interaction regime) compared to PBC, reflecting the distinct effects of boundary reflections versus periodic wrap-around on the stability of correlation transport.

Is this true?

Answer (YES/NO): NO